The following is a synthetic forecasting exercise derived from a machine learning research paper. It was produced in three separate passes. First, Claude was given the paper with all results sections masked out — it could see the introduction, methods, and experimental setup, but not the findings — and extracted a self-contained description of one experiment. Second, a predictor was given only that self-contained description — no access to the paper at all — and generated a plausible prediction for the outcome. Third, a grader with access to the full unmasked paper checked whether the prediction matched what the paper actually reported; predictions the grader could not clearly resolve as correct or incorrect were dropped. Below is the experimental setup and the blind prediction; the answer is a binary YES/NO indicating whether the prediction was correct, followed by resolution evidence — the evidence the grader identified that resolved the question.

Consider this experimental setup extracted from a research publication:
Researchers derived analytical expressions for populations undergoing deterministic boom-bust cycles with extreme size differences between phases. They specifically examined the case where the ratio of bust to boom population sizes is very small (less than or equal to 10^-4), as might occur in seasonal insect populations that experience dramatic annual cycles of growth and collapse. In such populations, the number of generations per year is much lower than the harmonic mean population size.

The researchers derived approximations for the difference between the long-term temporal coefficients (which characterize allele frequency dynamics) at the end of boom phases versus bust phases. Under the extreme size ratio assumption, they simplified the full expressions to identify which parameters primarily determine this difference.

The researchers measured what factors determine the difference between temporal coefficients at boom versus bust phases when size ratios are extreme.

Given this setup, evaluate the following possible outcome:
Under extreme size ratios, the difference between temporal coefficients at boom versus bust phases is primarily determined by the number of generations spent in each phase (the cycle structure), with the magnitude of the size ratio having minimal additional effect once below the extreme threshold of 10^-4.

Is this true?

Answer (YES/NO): NO